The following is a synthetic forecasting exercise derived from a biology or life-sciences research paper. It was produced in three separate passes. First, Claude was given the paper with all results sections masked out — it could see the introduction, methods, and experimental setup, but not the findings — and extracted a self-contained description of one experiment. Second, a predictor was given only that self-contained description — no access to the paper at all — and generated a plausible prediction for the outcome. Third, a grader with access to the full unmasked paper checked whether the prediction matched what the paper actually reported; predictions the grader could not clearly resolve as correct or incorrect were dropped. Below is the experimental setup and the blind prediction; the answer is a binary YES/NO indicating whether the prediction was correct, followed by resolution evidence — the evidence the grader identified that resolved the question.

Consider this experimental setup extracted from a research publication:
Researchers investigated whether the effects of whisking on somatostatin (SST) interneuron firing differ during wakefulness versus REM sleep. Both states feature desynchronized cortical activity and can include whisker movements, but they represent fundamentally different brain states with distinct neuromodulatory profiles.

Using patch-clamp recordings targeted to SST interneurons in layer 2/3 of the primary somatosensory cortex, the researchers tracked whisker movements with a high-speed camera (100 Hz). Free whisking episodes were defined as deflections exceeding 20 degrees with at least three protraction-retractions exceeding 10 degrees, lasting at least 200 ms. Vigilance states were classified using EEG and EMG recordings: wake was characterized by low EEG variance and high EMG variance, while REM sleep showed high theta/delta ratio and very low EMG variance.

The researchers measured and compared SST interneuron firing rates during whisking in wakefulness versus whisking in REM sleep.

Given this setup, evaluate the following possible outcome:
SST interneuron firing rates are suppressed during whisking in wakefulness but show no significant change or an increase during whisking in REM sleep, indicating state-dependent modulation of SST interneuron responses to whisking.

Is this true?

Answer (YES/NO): NO